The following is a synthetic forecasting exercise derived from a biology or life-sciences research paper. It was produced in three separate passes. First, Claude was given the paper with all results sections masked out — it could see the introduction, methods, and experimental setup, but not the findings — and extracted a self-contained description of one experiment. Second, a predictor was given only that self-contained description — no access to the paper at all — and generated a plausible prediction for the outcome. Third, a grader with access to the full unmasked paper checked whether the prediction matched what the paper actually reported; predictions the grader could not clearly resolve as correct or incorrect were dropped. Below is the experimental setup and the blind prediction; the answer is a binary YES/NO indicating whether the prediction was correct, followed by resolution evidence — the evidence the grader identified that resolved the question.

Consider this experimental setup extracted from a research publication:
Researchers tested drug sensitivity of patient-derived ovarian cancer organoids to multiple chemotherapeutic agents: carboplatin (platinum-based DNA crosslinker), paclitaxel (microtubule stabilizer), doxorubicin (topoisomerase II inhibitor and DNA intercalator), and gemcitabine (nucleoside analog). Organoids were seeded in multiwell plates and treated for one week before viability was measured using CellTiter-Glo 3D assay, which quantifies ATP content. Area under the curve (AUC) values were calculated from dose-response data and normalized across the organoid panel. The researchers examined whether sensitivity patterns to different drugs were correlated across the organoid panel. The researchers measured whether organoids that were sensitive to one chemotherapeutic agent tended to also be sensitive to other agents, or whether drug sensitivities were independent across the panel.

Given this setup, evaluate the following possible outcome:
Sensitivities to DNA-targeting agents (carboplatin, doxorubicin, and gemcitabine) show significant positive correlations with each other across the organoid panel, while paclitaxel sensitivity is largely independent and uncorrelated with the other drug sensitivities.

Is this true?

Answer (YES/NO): NO